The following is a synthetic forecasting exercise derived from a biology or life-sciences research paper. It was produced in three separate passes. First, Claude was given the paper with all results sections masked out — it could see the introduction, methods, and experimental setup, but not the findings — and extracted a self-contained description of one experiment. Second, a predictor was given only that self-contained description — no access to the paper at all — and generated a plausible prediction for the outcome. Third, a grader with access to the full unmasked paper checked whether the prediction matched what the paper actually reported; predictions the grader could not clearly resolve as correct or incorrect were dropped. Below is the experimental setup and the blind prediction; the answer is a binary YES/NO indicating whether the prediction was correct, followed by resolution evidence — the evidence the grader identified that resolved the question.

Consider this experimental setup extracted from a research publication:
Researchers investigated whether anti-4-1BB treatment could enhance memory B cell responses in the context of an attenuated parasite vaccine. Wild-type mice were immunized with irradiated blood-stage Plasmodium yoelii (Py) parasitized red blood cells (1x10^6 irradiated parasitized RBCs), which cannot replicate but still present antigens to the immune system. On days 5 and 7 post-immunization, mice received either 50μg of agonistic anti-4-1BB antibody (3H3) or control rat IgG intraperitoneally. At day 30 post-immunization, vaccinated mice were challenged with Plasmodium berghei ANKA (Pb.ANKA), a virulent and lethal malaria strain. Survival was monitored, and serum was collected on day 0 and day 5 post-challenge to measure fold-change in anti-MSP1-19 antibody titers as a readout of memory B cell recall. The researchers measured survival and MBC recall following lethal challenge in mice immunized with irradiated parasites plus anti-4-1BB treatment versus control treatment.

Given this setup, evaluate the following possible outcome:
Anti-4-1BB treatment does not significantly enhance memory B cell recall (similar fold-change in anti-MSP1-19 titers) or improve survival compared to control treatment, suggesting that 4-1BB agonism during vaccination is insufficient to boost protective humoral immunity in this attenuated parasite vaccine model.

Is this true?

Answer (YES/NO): NO